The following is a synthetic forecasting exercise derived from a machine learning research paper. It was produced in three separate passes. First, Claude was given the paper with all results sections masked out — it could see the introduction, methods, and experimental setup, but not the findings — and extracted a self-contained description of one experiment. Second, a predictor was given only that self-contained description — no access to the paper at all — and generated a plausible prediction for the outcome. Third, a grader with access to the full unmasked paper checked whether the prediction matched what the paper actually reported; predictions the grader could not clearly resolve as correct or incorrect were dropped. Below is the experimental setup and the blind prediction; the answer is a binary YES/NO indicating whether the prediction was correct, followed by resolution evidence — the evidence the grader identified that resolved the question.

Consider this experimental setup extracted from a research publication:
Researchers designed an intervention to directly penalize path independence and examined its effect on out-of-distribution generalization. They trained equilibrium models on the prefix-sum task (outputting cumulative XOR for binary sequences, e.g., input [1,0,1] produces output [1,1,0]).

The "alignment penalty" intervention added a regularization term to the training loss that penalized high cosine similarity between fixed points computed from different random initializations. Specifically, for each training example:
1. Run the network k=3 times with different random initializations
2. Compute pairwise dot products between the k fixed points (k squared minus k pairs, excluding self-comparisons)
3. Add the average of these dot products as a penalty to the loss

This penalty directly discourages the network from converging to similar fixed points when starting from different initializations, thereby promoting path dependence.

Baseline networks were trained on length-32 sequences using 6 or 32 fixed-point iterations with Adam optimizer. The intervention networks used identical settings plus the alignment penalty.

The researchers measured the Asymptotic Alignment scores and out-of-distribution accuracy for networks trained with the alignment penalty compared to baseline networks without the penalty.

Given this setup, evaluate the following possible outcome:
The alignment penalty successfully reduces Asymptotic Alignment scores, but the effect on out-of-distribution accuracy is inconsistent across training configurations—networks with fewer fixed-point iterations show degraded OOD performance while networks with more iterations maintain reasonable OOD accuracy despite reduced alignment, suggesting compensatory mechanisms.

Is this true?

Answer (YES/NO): NO